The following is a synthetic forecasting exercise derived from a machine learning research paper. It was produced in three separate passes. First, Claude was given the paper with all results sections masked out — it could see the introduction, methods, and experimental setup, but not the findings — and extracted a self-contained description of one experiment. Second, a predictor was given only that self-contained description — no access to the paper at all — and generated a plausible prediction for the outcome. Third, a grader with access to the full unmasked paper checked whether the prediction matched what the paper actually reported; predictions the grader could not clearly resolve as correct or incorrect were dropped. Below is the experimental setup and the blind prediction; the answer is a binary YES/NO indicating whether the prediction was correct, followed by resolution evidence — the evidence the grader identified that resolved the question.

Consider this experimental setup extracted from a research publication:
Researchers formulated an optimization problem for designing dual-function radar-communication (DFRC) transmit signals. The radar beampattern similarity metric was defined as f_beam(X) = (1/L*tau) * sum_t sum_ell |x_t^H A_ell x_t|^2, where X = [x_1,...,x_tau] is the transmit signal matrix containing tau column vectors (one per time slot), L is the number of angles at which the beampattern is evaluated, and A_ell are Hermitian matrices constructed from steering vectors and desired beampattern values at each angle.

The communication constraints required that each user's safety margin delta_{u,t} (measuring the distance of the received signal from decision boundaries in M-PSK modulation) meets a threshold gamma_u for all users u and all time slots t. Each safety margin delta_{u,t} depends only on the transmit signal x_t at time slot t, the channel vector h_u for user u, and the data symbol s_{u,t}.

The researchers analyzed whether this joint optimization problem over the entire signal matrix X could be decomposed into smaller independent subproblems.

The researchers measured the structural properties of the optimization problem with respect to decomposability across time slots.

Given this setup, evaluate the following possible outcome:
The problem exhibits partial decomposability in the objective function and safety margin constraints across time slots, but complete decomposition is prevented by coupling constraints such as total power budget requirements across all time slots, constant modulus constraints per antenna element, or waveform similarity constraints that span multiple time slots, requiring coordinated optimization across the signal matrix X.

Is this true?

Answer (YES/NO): NO